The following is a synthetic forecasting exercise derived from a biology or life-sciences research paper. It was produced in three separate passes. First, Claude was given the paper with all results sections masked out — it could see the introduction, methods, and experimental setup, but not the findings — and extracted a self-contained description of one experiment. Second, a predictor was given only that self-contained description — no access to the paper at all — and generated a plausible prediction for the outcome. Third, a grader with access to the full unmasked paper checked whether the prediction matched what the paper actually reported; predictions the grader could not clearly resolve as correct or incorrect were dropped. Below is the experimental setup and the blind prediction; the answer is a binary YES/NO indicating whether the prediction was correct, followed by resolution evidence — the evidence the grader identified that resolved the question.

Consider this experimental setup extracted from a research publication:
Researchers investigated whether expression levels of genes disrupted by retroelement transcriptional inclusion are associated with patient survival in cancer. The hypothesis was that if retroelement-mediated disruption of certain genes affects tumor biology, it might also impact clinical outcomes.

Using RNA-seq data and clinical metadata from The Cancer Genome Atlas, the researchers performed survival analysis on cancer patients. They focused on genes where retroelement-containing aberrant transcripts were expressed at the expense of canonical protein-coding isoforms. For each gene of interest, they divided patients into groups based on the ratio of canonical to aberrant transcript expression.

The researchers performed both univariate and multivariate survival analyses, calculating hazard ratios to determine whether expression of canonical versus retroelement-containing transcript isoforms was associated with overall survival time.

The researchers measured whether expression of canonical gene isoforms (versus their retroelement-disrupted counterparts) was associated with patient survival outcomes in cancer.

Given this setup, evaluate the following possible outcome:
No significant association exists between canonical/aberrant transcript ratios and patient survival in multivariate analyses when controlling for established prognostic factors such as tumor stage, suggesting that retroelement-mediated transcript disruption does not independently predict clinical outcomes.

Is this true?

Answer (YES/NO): NO